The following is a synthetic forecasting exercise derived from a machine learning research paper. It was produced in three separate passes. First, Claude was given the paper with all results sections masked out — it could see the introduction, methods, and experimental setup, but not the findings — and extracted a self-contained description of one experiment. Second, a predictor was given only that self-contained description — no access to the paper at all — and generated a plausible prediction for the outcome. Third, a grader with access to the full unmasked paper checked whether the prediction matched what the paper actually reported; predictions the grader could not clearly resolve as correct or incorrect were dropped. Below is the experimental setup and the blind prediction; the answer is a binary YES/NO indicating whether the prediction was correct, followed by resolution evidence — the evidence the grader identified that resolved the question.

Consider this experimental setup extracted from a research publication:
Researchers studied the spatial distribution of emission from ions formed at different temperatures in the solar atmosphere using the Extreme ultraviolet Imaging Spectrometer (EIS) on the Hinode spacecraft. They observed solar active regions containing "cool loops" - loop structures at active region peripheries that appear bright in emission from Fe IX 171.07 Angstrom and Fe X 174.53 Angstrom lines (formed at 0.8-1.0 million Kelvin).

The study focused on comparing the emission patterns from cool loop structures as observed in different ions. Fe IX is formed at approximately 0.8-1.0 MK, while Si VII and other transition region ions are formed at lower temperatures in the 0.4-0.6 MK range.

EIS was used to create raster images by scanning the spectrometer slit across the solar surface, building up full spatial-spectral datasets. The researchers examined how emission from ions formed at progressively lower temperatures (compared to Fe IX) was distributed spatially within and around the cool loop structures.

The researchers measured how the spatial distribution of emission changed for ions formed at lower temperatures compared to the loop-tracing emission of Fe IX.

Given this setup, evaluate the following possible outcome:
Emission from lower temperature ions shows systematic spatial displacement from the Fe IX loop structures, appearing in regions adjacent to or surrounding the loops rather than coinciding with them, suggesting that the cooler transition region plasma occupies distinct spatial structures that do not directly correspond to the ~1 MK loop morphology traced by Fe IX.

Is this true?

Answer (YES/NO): NO